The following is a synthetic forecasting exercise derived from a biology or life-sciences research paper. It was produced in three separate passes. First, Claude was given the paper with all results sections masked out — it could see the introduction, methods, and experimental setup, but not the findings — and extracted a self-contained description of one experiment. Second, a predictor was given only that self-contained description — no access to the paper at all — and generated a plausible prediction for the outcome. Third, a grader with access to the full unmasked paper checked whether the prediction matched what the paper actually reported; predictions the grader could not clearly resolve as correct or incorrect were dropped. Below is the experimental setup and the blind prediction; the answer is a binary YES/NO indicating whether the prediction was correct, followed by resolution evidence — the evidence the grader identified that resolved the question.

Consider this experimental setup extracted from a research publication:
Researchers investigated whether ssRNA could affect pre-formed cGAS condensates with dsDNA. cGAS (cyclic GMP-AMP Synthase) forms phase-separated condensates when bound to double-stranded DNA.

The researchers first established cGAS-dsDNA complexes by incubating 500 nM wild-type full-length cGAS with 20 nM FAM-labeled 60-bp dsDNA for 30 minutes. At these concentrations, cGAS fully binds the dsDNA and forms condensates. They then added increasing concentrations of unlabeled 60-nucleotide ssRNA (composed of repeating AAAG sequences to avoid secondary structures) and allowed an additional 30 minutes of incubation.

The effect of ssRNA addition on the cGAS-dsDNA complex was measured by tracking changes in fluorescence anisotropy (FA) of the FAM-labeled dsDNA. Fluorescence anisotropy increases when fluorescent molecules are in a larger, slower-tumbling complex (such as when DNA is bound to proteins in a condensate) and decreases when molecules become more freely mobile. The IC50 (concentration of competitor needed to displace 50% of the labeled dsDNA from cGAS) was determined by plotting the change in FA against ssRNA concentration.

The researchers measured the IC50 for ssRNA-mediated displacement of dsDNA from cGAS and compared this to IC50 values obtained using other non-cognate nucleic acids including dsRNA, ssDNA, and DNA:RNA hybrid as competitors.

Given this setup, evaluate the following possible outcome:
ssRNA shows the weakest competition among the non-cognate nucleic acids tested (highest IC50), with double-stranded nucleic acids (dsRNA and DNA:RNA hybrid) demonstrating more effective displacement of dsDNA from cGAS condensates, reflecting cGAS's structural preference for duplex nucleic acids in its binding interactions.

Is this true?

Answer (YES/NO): NO